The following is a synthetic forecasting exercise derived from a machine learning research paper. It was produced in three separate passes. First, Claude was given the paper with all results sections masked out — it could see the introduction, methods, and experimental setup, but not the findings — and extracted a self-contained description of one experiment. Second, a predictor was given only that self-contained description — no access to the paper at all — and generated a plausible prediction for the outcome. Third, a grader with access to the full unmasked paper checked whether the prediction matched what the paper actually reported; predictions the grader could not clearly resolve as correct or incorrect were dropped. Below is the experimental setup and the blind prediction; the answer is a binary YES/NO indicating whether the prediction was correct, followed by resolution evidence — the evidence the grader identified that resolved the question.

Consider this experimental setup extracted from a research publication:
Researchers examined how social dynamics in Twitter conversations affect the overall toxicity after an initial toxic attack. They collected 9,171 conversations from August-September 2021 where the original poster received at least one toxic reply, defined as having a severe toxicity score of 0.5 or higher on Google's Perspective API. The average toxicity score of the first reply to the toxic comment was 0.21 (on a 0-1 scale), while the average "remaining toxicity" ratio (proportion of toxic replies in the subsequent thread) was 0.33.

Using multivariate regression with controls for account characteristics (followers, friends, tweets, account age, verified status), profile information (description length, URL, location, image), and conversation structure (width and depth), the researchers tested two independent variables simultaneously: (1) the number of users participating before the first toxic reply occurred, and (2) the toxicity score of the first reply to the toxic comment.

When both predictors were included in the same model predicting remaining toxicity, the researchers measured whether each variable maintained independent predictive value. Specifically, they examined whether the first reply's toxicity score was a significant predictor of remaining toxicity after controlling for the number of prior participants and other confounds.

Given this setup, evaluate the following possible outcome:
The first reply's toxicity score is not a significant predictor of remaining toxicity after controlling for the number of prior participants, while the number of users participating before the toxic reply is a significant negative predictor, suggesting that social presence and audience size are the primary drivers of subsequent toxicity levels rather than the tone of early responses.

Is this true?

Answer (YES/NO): NO